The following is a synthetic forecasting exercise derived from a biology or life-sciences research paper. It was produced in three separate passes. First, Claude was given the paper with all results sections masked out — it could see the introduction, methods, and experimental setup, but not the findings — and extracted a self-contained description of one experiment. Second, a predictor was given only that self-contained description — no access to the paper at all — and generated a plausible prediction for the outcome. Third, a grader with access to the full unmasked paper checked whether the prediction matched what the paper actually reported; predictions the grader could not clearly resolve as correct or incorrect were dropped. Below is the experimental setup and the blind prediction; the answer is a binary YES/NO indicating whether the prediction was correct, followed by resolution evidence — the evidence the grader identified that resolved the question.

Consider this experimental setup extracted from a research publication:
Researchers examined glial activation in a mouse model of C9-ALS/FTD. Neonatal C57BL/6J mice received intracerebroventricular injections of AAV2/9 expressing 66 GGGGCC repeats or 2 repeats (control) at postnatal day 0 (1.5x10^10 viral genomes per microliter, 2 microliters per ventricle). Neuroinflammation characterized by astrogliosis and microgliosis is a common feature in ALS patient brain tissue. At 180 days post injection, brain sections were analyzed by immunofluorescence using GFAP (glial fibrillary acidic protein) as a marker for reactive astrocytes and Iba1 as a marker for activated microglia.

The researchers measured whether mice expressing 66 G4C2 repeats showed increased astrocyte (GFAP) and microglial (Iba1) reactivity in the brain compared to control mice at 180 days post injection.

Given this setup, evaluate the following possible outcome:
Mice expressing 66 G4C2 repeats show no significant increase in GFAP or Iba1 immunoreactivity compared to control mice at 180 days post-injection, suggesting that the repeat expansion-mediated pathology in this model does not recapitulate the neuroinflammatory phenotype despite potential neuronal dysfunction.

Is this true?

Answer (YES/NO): YES